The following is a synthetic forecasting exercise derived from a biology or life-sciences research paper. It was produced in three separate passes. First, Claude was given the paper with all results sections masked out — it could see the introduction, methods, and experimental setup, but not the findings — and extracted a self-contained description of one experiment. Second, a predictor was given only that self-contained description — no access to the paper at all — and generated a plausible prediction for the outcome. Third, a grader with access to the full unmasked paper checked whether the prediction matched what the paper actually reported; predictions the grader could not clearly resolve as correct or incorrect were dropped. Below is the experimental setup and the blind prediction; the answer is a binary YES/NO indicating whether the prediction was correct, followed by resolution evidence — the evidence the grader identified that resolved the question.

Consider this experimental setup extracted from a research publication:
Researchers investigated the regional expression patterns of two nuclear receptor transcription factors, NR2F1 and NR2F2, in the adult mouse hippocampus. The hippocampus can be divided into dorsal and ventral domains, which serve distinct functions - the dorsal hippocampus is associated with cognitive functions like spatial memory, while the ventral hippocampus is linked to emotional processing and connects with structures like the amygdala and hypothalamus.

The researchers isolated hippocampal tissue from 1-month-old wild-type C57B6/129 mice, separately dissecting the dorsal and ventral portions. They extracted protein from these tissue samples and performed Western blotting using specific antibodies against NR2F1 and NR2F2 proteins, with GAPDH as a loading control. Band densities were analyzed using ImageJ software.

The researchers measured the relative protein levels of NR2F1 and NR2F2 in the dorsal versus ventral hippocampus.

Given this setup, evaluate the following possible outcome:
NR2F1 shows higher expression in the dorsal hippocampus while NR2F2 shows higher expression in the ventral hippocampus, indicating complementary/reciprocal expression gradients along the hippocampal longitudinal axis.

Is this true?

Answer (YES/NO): YES